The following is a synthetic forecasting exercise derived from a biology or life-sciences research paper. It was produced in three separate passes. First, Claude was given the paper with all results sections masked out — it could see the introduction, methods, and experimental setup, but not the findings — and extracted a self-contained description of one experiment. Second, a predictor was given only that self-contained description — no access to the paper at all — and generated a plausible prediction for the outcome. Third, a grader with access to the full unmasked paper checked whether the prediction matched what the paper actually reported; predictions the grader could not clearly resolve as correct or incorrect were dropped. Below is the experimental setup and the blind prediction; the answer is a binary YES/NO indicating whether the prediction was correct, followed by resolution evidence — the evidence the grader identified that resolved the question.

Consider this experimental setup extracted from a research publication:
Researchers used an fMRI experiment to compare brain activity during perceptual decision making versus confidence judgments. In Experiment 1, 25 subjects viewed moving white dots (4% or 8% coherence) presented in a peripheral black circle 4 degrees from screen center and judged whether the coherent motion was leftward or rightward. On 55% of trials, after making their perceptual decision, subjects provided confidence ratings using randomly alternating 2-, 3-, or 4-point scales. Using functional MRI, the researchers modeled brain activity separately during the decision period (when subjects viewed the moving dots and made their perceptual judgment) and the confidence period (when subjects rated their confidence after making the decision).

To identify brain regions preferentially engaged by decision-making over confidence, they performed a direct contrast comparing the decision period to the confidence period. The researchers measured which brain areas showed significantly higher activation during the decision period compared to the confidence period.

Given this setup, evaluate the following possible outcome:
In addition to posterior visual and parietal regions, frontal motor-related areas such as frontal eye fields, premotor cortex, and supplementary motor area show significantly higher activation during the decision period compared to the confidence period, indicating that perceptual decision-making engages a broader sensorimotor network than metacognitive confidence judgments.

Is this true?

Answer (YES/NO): NO